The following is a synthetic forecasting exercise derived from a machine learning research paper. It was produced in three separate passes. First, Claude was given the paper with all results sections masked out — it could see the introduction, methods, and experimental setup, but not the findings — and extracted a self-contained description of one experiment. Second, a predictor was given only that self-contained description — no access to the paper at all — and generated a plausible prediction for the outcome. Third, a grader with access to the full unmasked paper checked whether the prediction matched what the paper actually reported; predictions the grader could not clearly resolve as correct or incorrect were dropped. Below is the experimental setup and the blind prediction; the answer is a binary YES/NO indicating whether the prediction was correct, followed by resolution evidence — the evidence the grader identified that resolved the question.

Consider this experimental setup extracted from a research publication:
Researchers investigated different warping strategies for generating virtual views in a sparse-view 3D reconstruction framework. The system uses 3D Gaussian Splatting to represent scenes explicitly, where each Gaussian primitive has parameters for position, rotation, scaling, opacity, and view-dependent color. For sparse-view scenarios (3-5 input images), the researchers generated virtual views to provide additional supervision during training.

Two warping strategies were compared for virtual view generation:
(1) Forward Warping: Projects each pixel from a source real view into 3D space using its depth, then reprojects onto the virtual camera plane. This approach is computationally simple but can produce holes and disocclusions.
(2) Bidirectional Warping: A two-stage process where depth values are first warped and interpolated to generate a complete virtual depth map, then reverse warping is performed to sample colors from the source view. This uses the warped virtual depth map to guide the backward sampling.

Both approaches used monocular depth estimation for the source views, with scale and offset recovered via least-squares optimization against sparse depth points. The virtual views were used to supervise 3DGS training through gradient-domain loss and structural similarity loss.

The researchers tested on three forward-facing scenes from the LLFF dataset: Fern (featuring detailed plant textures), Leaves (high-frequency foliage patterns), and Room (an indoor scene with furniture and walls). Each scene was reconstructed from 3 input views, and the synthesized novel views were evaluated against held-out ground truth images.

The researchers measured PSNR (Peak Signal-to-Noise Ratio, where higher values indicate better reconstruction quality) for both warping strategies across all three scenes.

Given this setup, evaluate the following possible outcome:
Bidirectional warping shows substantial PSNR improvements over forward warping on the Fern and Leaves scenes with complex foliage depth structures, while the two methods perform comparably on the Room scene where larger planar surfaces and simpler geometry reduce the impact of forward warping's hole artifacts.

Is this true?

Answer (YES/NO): NO